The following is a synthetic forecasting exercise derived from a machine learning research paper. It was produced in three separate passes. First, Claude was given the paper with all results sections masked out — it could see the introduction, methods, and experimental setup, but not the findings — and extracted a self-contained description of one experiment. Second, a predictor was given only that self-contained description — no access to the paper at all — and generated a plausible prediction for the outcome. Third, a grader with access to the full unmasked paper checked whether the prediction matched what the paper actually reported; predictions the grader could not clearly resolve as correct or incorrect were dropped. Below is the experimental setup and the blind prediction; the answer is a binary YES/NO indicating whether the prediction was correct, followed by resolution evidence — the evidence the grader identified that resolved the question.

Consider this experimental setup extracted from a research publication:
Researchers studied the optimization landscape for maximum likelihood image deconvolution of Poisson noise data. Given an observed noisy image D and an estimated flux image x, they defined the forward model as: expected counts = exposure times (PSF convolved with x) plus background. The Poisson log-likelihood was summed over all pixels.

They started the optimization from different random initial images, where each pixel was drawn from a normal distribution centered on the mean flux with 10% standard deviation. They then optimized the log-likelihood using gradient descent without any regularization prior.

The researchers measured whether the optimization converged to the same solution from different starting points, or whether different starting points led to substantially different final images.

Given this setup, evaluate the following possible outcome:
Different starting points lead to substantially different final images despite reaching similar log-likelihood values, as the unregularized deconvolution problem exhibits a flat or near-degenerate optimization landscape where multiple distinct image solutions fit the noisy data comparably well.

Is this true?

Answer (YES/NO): YES